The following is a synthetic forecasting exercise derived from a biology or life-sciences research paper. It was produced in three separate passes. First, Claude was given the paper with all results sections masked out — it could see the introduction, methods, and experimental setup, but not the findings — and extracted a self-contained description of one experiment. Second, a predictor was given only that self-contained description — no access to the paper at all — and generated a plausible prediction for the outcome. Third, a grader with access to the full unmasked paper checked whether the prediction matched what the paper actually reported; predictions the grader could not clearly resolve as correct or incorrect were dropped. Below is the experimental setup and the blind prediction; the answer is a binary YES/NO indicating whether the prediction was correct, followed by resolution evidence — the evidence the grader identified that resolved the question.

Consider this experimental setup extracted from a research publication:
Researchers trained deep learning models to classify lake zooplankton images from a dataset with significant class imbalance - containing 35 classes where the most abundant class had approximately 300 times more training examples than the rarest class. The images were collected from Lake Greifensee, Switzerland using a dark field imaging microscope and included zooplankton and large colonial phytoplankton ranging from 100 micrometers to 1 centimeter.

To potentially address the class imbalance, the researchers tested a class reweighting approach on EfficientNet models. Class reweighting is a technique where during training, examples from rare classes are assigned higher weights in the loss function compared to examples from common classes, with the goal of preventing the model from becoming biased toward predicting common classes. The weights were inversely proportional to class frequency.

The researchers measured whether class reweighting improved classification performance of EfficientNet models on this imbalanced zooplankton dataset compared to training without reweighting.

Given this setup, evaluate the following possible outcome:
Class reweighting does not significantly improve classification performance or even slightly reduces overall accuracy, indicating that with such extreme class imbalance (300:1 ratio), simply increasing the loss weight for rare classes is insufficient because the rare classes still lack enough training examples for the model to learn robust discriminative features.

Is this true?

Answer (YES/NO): YES